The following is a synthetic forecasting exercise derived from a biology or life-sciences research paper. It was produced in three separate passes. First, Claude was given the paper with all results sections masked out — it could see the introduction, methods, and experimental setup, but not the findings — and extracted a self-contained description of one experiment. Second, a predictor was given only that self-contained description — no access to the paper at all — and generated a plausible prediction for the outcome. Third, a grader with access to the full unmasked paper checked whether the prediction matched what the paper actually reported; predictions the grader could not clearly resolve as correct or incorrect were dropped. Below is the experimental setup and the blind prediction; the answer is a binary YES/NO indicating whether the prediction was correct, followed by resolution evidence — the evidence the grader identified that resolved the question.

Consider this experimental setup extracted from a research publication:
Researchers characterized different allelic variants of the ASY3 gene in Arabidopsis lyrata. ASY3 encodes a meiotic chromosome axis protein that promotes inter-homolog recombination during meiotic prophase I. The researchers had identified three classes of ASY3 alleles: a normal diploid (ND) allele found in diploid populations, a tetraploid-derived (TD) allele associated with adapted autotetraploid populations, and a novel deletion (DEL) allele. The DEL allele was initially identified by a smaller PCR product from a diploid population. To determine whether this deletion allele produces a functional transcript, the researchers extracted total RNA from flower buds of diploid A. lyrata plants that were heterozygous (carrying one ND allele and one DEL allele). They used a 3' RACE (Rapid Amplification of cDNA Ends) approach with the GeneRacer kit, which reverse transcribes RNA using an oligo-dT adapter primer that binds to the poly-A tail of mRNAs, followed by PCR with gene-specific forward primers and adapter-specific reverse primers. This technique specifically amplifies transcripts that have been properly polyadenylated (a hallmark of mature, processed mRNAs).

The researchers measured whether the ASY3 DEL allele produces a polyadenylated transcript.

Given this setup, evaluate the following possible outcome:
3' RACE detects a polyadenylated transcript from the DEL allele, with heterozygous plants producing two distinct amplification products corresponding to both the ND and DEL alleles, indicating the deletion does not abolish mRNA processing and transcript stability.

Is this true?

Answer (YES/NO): NO